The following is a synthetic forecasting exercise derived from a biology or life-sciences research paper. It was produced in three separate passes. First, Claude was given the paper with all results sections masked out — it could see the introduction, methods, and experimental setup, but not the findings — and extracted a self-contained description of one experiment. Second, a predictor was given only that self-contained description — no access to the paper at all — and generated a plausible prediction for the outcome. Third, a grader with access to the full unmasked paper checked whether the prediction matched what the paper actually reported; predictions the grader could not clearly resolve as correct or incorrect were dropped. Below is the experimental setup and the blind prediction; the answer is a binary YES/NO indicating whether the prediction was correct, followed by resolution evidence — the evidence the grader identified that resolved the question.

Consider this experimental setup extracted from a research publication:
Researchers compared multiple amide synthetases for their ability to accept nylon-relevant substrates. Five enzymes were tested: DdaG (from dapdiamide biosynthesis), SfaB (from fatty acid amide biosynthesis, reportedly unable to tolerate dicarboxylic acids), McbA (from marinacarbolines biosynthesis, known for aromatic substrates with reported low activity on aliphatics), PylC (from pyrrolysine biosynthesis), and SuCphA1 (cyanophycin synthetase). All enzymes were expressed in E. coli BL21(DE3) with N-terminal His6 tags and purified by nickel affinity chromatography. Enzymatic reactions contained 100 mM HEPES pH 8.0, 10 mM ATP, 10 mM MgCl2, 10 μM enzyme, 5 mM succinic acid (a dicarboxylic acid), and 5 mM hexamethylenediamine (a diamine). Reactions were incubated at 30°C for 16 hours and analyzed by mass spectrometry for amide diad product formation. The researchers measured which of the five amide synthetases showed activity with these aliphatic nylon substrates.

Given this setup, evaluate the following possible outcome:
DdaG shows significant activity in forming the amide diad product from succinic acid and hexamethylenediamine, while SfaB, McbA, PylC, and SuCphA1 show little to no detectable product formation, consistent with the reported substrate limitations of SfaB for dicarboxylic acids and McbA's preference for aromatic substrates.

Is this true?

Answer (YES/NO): NO